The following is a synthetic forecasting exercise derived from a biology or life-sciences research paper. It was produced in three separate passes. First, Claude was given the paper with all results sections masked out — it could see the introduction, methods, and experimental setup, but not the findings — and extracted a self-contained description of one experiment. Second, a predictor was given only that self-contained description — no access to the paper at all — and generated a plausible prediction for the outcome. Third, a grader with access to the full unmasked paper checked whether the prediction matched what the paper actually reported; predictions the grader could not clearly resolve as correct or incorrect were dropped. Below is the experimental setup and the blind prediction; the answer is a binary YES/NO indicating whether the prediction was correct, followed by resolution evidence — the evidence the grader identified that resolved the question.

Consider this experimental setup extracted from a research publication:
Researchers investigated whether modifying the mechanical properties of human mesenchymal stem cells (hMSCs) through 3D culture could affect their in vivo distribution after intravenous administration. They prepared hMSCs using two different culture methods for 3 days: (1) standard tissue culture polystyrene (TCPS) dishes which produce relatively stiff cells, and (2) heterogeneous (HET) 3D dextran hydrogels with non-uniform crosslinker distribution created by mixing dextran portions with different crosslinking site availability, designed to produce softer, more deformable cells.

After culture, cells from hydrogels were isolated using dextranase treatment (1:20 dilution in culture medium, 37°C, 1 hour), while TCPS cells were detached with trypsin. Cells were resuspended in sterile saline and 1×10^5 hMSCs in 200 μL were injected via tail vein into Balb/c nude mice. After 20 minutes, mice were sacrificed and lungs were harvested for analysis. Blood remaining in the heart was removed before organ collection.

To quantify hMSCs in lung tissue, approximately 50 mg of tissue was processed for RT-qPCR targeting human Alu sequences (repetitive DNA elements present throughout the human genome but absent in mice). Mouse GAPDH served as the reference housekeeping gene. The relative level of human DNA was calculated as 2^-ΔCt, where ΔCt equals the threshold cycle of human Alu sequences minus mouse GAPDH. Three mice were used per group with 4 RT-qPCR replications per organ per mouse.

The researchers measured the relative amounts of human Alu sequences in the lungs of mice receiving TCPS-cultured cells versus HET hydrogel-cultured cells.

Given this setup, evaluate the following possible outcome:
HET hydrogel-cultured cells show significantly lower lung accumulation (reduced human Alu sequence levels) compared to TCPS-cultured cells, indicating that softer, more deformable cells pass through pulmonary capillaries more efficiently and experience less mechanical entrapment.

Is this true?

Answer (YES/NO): YES